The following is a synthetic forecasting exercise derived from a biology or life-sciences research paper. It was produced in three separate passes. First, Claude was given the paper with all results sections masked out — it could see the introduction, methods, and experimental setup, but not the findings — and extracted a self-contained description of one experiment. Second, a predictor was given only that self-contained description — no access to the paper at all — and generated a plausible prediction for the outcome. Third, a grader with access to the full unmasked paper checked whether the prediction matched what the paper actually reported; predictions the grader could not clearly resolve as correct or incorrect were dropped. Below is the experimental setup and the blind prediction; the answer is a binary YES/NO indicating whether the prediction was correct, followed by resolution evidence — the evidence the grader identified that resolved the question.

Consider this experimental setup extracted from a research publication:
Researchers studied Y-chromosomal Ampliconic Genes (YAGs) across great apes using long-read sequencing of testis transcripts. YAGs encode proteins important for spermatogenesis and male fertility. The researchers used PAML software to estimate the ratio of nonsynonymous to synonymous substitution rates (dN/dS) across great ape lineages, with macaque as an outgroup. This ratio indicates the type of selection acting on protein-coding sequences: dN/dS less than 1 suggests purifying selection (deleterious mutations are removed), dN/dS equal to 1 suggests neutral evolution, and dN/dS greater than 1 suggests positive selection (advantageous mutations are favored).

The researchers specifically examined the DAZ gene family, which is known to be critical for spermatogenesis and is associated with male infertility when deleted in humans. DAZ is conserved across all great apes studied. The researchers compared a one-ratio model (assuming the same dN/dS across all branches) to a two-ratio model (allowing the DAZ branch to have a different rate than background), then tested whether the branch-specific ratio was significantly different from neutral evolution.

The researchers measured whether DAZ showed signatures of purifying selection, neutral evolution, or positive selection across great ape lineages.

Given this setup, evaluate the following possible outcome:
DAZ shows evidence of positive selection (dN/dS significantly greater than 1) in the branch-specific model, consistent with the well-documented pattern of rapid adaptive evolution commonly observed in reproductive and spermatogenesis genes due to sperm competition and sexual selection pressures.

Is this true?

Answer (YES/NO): NO